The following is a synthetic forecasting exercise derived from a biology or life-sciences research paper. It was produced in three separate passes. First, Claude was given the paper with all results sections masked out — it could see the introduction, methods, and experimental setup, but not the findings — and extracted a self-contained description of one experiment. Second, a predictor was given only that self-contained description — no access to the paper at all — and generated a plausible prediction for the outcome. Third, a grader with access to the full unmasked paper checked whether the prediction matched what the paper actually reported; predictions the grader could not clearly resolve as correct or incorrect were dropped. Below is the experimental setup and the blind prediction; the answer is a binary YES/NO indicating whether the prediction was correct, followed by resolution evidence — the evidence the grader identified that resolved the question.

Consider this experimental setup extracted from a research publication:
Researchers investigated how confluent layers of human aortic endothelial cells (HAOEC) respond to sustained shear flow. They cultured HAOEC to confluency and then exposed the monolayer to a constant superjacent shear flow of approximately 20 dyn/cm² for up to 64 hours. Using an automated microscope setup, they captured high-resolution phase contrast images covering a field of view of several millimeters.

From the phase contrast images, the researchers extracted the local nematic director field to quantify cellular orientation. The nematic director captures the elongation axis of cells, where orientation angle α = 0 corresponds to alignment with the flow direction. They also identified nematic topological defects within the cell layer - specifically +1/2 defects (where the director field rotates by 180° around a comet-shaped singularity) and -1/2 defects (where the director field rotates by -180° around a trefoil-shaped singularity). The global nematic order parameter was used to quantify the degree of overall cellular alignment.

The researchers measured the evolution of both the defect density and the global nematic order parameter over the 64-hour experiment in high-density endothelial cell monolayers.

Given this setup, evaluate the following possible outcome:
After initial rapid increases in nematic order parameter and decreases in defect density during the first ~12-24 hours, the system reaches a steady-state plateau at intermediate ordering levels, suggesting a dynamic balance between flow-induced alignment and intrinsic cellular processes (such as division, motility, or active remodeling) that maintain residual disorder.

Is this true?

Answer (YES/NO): NO